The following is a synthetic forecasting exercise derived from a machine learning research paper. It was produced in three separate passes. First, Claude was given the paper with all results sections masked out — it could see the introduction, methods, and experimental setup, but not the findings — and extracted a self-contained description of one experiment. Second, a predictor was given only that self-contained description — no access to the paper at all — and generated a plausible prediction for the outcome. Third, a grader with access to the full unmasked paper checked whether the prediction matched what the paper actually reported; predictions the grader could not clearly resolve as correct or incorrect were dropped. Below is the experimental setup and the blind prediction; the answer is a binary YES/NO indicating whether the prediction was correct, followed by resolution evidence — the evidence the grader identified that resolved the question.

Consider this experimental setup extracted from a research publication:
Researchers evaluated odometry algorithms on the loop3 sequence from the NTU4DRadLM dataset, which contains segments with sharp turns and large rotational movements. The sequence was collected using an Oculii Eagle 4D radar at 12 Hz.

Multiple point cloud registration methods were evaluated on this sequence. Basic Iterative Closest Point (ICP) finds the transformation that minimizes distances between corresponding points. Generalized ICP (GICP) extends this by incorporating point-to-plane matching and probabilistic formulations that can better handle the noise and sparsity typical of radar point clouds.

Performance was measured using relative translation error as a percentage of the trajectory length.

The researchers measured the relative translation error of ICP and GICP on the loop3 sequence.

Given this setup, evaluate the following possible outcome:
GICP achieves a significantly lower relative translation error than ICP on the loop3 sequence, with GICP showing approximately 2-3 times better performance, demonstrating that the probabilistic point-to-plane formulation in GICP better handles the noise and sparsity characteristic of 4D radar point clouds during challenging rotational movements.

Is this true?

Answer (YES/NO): NO